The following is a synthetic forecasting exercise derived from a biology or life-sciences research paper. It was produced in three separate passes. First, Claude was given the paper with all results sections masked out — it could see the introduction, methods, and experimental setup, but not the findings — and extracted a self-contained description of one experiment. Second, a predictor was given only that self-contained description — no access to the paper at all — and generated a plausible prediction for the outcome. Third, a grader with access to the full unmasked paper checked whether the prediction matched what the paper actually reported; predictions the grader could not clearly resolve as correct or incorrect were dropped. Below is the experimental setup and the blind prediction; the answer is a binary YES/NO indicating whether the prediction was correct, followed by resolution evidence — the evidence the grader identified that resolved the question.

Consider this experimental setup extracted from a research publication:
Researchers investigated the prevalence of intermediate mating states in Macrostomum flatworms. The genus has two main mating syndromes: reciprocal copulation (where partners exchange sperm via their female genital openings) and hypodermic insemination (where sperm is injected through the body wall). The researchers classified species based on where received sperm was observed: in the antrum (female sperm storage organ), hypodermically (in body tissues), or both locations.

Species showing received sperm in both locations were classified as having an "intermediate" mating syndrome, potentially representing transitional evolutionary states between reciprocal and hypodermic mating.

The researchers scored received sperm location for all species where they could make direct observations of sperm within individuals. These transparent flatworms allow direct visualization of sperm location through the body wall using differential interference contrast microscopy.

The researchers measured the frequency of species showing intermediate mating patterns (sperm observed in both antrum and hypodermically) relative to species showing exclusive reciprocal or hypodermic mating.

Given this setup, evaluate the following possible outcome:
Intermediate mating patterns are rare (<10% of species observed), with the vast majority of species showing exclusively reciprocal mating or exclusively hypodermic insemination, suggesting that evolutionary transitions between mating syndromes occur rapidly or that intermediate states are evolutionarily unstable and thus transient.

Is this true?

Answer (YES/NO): YES